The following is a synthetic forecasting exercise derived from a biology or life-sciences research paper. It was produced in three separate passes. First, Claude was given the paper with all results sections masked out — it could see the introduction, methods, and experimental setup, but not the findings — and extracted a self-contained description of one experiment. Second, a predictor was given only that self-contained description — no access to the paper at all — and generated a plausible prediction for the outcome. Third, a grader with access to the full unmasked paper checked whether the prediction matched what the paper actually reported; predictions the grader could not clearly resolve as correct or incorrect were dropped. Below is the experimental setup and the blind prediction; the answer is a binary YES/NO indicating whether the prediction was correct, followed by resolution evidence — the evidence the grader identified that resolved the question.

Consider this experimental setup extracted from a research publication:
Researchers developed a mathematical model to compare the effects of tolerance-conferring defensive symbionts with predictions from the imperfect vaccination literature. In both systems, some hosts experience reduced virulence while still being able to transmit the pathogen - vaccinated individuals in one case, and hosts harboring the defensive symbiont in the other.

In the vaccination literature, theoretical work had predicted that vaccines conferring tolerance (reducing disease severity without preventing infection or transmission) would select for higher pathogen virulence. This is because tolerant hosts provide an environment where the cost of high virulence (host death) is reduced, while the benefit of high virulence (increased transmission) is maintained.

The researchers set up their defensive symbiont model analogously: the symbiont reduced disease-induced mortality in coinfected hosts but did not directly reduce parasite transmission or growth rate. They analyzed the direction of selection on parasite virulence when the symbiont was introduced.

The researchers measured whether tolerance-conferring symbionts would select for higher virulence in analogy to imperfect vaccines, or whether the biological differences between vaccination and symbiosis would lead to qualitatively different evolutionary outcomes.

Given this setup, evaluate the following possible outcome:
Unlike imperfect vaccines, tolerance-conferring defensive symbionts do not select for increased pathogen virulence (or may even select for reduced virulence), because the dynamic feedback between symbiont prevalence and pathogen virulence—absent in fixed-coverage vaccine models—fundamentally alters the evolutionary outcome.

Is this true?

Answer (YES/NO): NO